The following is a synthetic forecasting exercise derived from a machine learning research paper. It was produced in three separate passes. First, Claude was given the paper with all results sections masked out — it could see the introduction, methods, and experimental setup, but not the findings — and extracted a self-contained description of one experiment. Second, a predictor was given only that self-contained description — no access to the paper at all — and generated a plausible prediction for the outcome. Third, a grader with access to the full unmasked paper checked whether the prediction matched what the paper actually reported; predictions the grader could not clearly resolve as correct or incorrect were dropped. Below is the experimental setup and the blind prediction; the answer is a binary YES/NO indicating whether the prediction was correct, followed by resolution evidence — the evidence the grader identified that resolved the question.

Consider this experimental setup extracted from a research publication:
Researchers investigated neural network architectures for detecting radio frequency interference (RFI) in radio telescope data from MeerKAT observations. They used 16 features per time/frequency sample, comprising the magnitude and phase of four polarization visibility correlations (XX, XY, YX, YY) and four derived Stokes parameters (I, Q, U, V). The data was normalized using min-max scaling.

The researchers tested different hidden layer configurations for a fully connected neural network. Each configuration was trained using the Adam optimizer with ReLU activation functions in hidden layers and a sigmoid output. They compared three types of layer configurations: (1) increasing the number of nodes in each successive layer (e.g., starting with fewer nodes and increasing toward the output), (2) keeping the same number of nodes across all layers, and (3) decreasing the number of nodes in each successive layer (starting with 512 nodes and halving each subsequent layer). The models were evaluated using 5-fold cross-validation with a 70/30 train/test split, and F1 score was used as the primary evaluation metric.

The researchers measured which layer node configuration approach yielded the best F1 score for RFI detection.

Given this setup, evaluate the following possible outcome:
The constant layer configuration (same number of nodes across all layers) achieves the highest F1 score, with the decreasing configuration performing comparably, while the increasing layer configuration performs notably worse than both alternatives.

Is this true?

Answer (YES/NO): NO